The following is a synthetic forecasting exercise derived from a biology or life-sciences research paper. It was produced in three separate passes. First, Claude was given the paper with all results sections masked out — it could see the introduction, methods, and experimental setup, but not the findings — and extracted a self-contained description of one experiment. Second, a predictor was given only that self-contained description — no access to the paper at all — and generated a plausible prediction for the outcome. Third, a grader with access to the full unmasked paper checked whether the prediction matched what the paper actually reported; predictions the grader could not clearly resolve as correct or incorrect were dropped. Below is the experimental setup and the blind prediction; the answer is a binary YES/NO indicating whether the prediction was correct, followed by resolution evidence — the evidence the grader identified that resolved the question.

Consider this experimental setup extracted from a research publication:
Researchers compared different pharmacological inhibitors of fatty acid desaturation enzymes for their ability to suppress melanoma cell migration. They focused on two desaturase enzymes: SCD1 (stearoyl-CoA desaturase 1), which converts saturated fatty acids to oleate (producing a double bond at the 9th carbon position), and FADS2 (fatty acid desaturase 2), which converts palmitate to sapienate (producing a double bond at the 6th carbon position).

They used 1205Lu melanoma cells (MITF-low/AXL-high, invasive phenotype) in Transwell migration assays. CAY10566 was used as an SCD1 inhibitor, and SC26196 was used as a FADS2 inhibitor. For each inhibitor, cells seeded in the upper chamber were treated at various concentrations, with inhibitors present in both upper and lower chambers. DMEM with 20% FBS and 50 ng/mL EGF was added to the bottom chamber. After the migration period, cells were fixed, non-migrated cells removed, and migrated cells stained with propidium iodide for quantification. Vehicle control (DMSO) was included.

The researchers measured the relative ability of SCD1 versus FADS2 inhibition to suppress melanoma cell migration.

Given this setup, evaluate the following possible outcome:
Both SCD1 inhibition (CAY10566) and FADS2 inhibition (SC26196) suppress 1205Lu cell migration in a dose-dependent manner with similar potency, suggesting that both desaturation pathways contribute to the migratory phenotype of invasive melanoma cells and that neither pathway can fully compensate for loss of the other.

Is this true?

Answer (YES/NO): NO